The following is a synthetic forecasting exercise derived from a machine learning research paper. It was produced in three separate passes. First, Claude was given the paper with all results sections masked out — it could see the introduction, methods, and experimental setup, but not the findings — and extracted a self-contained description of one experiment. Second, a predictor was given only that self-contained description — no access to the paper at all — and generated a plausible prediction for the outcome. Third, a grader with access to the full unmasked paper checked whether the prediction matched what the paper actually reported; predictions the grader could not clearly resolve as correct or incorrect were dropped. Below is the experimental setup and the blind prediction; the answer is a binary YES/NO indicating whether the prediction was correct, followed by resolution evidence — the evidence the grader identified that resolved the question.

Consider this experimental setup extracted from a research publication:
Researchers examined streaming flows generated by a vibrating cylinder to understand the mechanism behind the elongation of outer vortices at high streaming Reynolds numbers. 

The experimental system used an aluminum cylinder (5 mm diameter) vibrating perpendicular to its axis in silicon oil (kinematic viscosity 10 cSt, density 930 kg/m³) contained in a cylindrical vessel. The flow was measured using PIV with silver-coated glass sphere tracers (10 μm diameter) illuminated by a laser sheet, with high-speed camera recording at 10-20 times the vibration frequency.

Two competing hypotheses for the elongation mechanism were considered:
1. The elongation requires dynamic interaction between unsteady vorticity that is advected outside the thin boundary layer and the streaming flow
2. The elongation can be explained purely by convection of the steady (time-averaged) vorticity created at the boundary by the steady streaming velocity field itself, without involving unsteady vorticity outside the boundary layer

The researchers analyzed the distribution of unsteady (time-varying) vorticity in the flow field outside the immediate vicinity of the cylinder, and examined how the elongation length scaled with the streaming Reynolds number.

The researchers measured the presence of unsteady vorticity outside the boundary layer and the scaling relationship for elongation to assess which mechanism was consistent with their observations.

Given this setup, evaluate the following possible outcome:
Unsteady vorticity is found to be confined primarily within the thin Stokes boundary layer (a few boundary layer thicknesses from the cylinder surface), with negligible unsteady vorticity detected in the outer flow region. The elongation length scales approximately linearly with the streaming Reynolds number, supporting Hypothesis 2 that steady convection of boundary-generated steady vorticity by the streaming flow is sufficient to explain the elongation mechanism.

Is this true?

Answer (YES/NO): YES